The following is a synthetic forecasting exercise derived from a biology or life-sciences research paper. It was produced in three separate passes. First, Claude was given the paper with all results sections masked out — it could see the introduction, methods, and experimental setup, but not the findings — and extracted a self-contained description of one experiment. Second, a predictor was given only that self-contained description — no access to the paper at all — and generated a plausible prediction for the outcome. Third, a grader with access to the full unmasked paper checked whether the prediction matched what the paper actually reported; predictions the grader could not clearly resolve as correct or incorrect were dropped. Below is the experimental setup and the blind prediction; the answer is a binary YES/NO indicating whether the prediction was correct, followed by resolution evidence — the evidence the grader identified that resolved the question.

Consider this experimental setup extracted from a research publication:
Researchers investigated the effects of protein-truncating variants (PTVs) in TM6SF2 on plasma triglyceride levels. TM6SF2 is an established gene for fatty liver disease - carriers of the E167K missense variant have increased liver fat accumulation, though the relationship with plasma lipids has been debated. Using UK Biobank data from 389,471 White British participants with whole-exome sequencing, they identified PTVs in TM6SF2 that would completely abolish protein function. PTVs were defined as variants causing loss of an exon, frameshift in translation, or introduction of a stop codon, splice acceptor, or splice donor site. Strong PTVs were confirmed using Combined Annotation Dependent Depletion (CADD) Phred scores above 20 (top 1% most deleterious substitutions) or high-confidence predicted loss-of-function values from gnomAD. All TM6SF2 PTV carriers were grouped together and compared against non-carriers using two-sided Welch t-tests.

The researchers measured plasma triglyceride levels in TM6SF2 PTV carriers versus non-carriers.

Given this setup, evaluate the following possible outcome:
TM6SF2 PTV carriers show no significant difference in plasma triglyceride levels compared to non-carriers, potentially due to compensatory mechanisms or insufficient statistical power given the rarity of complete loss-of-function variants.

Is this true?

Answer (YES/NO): NO